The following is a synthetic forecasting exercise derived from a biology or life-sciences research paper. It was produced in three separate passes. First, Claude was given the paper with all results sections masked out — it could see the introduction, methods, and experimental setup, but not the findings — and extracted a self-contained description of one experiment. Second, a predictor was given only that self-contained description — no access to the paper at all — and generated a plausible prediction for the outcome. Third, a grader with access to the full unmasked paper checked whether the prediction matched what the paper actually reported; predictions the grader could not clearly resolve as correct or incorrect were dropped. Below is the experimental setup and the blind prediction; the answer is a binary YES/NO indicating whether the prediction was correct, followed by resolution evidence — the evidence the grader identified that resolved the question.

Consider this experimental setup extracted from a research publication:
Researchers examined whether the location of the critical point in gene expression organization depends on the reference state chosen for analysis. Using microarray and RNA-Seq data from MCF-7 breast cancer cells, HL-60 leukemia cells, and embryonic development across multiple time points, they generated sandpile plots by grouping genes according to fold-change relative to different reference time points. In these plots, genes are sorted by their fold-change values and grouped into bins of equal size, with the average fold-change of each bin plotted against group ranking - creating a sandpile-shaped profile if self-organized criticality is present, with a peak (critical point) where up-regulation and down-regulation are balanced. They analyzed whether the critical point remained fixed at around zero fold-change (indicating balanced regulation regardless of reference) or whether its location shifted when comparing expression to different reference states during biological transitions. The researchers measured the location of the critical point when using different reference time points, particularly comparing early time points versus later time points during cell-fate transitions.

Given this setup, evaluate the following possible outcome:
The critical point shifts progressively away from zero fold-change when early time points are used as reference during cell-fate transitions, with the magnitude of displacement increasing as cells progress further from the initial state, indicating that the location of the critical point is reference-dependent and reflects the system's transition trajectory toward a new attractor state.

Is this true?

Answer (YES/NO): NO